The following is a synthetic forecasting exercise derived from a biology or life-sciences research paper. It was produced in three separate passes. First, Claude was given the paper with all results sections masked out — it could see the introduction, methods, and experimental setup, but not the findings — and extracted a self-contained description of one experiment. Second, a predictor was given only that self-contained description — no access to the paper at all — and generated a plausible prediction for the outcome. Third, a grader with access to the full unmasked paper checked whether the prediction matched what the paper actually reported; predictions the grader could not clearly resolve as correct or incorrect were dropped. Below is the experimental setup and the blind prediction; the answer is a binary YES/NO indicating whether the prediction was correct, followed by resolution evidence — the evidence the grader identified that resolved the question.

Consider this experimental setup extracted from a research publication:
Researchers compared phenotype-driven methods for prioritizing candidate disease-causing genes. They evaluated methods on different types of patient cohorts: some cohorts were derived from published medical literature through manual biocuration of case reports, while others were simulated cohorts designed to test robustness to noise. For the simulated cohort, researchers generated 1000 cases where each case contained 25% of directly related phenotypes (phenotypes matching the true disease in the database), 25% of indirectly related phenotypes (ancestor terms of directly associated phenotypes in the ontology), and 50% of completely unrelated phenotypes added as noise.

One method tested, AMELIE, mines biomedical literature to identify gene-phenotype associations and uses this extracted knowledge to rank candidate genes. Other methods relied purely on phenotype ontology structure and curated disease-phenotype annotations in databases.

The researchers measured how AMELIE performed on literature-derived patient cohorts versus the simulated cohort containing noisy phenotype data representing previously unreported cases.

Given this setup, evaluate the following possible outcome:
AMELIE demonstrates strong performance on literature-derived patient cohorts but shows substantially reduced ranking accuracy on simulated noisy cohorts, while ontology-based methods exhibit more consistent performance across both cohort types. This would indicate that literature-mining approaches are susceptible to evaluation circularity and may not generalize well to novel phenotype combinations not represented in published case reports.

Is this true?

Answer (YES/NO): YES